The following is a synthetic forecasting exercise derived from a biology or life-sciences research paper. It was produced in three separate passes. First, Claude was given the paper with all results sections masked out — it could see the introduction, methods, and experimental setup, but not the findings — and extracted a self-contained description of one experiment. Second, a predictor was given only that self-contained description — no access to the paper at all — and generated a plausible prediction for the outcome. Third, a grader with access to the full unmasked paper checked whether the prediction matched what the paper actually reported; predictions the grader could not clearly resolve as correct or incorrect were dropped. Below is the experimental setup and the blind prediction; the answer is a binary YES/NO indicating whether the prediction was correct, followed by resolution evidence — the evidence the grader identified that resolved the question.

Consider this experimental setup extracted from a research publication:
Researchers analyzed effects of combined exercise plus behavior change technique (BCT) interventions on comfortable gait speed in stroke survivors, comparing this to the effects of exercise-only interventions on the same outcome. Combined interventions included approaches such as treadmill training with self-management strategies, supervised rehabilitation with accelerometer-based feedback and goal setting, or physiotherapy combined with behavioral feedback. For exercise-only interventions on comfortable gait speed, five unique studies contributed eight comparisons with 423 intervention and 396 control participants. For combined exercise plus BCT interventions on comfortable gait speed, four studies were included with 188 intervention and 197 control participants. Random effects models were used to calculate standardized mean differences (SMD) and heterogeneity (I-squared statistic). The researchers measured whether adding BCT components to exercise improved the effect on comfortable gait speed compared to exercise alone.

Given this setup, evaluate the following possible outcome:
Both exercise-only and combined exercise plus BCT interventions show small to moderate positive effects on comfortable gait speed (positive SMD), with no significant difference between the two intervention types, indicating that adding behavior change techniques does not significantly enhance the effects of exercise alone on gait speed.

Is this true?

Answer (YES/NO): NO